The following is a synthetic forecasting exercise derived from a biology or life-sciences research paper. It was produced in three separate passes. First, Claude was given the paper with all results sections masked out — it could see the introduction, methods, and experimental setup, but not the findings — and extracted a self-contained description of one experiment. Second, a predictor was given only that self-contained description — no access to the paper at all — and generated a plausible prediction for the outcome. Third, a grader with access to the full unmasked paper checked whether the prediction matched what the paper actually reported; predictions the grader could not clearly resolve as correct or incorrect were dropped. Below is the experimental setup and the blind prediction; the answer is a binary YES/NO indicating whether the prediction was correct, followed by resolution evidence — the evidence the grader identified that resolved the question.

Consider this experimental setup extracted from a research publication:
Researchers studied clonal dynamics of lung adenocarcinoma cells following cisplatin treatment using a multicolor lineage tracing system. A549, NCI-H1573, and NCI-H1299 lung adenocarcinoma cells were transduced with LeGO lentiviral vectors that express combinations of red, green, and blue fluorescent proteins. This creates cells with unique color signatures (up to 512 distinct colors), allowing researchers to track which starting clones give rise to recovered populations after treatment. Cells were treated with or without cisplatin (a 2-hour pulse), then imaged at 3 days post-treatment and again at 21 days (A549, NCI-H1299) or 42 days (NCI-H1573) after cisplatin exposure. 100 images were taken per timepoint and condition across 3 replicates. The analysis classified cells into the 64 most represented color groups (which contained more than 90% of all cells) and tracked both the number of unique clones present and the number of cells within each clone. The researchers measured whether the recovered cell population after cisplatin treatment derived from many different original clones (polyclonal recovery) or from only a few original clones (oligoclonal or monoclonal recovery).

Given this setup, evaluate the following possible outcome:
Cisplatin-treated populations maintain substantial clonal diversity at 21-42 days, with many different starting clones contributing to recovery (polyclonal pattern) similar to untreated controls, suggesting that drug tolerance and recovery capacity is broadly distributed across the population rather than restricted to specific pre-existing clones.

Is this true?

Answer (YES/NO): NO